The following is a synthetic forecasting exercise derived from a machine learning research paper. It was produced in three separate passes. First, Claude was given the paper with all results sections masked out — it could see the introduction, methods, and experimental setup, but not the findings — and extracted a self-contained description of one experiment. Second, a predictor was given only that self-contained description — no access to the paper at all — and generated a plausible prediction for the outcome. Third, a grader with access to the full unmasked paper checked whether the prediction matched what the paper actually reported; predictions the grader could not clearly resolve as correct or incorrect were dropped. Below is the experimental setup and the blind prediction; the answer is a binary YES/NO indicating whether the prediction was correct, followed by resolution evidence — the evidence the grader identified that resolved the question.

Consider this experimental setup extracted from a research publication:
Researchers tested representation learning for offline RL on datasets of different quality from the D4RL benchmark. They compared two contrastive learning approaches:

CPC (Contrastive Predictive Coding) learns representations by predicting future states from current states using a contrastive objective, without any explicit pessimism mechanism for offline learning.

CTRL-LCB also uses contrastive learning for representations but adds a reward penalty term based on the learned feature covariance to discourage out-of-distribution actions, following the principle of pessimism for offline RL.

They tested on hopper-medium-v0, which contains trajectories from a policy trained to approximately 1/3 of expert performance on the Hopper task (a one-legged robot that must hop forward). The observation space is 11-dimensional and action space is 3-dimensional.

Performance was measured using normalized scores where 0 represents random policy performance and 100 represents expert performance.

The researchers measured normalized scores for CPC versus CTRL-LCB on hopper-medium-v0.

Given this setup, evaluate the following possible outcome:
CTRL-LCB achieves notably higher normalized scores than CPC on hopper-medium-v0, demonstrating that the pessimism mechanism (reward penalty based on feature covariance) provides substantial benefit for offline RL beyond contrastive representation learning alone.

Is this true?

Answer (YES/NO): NO